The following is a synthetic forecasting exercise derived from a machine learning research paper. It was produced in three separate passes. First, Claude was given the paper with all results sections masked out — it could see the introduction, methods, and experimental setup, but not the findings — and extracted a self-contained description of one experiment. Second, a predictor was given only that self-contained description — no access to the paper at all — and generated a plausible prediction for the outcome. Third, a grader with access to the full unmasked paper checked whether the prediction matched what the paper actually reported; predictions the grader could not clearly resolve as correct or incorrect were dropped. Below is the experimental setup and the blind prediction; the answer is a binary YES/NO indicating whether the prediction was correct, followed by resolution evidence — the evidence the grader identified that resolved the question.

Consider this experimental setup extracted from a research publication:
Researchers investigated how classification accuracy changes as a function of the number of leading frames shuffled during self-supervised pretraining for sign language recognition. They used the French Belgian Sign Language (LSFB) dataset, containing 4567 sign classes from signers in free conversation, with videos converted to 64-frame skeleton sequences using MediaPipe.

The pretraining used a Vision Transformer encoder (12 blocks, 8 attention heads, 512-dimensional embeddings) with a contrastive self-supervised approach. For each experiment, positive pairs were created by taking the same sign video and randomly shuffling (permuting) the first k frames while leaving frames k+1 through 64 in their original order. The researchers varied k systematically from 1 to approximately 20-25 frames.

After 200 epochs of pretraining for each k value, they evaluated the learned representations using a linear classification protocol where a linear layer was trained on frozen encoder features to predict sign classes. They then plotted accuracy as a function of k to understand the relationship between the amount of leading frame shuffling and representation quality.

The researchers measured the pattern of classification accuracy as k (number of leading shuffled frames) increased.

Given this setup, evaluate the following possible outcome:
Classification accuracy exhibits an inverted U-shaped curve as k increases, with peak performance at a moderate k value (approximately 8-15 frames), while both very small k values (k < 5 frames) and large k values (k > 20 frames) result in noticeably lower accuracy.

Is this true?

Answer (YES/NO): NO